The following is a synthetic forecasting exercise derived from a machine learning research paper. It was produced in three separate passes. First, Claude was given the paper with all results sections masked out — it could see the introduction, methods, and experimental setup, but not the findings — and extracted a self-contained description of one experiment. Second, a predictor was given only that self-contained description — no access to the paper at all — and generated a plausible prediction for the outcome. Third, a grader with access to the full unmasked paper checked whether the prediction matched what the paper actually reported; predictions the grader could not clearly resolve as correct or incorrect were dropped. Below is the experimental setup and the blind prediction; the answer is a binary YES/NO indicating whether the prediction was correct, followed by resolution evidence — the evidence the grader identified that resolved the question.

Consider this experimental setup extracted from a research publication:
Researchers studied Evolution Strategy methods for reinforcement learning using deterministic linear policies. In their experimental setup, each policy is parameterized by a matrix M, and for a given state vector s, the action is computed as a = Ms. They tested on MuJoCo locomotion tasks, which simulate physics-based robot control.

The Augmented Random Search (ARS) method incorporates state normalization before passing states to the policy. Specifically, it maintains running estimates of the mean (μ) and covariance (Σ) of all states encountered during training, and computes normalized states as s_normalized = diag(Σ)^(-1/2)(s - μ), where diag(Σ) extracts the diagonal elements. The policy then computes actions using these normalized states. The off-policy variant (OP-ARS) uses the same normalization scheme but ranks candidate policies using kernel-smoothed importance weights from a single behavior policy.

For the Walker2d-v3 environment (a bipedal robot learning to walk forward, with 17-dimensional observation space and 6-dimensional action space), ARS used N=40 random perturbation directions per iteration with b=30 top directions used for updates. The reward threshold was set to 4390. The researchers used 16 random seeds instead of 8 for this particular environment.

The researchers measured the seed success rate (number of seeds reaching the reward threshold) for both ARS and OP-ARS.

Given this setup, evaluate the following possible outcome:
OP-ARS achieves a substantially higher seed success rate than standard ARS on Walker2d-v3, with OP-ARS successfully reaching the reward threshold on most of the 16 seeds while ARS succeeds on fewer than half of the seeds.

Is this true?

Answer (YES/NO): NO